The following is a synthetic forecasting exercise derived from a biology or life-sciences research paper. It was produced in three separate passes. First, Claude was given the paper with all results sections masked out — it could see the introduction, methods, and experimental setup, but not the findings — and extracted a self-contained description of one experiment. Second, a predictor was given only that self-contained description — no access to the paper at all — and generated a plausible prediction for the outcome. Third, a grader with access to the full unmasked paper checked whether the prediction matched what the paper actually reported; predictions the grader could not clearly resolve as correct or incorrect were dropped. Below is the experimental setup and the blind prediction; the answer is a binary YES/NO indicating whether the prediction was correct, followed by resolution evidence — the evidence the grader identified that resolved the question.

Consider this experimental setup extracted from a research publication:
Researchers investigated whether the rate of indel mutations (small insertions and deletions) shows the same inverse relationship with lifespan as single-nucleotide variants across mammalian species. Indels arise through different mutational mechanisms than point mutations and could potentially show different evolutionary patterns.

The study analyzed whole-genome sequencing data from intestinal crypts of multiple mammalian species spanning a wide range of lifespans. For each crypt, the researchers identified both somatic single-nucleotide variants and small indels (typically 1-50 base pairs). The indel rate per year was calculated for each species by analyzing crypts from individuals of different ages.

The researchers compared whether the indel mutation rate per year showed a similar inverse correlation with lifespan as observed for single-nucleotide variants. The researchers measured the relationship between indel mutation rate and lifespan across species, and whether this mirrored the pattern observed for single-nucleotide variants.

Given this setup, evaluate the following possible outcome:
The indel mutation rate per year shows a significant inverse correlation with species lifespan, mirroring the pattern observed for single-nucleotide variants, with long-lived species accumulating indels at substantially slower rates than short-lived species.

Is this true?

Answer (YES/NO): YES